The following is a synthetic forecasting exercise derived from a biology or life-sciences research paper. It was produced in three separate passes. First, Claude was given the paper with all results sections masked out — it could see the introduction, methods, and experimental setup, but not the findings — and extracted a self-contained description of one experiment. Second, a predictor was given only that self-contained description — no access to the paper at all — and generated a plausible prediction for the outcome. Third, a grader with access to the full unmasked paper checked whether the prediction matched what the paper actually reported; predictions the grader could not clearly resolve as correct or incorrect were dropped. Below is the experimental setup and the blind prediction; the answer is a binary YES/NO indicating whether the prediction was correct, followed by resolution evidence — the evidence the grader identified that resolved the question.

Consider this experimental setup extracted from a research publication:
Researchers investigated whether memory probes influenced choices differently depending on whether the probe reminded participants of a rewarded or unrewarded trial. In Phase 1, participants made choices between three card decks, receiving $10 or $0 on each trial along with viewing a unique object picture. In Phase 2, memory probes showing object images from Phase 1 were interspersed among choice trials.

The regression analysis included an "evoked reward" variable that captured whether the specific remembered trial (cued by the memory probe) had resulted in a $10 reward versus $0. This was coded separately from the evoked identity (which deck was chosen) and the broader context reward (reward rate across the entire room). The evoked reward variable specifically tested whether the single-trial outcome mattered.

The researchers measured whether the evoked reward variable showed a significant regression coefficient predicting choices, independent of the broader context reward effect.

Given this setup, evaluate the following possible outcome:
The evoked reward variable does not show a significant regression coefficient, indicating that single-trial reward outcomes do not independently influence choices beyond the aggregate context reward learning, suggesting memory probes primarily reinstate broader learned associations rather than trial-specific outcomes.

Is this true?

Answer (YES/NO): NO